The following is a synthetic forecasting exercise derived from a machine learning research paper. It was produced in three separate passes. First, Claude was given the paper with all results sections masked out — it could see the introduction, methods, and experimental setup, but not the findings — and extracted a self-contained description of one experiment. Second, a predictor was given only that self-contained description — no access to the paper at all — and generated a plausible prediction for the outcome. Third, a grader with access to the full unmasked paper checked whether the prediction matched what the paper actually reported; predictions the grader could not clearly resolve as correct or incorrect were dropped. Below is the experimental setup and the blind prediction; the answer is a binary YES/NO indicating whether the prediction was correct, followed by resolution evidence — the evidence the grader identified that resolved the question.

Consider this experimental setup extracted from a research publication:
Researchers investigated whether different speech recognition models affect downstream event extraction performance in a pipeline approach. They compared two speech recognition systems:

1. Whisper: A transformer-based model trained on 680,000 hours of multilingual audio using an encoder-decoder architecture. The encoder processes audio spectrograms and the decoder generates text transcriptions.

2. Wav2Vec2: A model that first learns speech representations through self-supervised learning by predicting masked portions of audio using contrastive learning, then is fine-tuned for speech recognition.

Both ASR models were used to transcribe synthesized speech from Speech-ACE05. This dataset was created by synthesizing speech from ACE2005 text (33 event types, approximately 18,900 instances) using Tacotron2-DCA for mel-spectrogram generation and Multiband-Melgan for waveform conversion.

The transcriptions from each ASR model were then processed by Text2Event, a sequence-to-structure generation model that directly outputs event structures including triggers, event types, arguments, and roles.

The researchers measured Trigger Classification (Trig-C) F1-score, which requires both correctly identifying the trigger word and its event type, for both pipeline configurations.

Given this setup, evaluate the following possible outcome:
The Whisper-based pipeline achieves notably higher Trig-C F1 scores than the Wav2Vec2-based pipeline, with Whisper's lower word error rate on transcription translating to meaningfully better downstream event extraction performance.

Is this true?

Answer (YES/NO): YES